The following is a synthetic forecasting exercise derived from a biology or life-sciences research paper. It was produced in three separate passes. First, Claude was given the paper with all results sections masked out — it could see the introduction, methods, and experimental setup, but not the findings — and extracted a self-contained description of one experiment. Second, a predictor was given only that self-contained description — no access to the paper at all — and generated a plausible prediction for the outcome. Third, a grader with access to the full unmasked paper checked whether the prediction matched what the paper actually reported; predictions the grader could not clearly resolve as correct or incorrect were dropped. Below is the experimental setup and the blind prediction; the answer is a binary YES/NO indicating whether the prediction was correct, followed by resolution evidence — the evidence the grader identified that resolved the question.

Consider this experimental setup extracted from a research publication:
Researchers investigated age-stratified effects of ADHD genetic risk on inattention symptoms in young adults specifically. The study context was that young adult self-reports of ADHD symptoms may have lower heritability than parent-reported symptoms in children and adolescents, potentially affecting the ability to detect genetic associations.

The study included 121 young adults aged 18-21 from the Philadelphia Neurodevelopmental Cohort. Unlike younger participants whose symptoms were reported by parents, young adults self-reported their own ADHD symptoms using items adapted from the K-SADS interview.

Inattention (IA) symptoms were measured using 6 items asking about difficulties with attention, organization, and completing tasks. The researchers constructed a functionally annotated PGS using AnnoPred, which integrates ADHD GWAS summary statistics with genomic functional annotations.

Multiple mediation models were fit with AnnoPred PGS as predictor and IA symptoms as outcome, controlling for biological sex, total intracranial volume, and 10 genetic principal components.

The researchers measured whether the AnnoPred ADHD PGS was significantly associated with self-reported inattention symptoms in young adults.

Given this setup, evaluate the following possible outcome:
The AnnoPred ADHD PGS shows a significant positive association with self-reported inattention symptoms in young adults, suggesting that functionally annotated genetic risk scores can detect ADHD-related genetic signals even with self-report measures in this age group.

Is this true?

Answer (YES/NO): NO